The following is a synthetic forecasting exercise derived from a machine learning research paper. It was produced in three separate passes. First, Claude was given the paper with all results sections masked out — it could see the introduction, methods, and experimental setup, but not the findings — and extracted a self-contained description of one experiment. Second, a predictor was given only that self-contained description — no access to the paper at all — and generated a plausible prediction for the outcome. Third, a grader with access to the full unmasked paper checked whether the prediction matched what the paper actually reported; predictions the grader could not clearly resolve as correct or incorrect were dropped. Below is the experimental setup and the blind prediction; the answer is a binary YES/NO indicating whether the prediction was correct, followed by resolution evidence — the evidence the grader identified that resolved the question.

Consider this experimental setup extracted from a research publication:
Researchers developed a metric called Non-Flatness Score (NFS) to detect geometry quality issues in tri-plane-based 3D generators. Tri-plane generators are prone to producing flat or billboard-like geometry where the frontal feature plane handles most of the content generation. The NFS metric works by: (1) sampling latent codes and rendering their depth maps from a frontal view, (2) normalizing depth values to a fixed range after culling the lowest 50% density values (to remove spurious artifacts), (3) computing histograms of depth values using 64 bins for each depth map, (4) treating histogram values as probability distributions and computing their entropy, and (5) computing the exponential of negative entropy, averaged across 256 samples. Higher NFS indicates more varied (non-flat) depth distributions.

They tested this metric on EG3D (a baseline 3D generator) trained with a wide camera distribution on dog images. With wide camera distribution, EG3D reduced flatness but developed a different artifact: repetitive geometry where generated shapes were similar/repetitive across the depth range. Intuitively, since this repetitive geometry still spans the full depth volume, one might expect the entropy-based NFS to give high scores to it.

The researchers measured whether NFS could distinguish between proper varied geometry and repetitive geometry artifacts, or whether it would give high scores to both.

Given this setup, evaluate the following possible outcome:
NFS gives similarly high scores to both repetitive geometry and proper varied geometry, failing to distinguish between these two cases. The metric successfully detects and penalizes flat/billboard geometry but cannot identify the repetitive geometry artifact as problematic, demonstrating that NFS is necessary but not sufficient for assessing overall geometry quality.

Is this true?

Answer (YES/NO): NO